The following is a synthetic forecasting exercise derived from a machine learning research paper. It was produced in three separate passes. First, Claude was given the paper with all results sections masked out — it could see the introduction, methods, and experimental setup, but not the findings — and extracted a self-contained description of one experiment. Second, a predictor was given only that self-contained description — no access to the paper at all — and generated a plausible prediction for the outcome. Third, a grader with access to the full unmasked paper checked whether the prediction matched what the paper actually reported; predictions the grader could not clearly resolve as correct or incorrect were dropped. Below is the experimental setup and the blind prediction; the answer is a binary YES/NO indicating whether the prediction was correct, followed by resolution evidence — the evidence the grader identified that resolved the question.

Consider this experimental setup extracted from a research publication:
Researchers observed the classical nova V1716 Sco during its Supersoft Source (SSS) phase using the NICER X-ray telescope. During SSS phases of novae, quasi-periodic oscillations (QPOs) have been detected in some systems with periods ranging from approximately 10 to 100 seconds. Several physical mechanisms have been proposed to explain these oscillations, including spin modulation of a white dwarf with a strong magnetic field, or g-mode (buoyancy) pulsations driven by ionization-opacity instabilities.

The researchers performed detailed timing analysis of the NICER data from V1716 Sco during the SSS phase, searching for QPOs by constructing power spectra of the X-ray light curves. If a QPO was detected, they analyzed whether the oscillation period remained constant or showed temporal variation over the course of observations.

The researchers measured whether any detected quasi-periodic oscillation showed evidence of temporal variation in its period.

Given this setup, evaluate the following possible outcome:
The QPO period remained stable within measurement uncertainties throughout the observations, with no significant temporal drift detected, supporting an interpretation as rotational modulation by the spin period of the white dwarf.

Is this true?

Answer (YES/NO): NO